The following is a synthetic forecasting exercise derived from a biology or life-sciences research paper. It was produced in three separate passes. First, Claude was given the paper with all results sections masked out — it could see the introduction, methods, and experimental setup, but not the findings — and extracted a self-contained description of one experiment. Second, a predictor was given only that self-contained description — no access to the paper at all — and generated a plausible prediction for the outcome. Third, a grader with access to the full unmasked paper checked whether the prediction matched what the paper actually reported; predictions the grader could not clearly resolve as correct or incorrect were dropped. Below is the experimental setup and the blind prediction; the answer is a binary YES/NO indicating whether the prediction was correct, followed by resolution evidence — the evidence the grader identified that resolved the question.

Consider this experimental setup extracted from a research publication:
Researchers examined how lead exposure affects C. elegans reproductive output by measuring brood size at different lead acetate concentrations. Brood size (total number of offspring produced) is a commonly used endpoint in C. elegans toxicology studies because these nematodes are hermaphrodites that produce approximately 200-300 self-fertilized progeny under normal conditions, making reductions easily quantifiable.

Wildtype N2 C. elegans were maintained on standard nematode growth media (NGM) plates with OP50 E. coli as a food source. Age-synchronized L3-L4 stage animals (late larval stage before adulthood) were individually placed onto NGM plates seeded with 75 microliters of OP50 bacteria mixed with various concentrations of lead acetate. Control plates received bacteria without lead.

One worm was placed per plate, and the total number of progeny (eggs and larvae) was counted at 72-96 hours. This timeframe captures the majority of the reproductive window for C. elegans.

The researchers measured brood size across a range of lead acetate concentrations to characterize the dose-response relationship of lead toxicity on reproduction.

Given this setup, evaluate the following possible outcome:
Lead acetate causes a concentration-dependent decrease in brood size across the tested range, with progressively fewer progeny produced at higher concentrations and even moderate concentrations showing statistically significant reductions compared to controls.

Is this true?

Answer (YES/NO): YES